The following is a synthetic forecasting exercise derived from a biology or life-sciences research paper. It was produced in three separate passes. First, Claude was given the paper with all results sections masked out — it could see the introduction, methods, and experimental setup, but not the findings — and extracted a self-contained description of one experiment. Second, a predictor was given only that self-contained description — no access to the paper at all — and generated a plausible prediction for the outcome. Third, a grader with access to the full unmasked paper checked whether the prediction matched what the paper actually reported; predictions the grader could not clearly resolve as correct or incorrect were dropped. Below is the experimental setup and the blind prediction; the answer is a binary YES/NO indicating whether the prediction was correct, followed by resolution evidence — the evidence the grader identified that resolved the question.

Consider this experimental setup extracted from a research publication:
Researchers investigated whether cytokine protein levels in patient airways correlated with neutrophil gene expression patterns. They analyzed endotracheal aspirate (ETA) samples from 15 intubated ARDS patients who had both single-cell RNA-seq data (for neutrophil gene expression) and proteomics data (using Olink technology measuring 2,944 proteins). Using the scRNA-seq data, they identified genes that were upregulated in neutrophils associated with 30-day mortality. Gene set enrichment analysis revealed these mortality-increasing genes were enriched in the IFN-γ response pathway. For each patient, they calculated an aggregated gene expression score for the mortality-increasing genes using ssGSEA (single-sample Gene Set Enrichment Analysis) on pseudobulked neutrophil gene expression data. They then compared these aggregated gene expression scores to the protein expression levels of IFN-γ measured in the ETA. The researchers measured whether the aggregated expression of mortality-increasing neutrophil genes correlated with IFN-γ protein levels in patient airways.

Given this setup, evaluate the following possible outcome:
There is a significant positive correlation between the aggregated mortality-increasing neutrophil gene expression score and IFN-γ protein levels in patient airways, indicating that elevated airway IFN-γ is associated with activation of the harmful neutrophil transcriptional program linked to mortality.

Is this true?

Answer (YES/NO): NO